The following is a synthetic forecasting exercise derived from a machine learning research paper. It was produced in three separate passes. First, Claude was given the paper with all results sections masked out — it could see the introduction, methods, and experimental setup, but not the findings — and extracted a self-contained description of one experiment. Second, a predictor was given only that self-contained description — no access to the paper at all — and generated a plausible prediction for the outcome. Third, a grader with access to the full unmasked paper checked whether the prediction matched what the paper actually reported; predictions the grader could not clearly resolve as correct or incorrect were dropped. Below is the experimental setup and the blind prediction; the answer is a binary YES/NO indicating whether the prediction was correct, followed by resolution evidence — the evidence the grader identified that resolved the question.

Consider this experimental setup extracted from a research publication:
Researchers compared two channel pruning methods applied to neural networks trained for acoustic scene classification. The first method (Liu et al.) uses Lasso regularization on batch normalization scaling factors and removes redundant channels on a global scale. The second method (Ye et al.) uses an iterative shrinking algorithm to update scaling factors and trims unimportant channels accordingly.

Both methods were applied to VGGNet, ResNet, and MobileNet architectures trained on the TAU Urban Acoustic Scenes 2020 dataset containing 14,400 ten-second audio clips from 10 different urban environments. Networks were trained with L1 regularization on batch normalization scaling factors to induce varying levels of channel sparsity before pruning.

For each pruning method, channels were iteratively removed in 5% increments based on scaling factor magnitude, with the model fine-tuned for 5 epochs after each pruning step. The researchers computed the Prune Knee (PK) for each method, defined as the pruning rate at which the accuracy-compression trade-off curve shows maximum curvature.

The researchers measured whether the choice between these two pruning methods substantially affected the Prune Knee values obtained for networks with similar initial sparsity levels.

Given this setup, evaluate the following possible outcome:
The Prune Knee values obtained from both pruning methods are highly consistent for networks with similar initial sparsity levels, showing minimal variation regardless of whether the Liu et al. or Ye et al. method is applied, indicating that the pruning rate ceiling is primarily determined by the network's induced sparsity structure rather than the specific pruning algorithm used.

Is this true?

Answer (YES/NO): YES